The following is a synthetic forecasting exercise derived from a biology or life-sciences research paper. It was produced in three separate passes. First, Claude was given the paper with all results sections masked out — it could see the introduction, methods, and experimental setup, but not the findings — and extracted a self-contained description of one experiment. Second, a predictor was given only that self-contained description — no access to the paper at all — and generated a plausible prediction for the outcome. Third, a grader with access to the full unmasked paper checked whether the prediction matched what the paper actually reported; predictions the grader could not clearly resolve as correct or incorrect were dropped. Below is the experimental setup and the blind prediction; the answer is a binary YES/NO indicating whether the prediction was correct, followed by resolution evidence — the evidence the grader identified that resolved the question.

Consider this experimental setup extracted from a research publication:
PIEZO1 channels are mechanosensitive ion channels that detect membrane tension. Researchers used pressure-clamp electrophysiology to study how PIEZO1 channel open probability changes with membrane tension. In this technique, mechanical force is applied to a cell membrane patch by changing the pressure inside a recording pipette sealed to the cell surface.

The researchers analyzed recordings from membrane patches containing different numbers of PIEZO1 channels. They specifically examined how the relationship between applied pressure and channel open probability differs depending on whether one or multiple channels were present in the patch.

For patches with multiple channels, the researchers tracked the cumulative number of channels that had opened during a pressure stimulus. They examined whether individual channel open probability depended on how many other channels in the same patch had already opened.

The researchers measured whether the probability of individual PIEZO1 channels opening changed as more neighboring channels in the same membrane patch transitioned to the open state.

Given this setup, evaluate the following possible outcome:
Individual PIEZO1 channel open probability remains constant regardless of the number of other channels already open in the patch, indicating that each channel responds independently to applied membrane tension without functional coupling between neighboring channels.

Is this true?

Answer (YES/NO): NO